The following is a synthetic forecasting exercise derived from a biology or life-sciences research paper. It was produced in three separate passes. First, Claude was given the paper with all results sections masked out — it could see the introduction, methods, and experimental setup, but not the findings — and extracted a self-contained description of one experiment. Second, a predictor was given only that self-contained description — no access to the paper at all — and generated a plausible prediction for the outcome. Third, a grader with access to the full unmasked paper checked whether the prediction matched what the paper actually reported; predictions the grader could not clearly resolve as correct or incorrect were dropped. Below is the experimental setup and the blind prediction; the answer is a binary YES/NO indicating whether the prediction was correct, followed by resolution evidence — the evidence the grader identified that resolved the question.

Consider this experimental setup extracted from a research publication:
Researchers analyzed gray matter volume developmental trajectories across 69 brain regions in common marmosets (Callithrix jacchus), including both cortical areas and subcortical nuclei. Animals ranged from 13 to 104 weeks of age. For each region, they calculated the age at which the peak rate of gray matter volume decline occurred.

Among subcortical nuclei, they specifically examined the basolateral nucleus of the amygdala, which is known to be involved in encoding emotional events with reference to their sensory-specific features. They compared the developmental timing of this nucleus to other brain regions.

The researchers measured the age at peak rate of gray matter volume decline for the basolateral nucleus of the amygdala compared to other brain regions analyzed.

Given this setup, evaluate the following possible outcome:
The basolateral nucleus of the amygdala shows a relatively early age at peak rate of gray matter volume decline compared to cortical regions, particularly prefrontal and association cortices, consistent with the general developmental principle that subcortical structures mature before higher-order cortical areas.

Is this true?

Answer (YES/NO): NO